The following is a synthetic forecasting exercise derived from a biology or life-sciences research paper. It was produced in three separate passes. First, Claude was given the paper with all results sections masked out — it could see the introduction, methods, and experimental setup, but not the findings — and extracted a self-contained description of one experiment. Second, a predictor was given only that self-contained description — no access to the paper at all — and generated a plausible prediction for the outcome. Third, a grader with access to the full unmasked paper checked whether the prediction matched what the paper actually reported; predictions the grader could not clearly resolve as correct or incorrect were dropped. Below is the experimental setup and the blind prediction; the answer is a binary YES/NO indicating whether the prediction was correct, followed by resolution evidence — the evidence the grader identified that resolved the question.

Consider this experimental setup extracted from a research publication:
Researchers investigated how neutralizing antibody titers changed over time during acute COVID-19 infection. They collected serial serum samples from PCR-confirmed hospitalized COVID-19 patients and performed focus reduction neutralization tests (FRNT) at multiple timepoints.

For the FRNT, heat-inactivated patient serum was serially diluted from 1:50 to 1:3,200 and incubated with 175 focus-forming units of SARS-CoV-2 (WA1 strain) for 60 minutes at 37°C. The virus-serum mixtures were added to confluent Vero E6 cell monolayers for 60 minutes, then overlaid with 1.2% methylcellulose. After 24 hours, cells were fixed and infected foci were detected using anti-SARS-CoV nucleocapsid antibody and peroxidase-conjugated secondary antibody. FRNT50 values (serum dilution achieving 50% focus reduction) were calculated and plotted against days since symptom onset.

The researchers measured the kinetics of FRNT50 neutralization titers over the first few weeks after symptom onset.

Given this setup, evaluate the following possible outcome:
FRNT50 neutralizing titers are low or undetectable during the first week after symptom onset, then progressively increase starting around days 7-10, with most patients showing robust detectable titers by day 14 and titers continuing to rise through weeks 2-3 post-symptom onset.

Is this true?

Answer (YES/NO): YES